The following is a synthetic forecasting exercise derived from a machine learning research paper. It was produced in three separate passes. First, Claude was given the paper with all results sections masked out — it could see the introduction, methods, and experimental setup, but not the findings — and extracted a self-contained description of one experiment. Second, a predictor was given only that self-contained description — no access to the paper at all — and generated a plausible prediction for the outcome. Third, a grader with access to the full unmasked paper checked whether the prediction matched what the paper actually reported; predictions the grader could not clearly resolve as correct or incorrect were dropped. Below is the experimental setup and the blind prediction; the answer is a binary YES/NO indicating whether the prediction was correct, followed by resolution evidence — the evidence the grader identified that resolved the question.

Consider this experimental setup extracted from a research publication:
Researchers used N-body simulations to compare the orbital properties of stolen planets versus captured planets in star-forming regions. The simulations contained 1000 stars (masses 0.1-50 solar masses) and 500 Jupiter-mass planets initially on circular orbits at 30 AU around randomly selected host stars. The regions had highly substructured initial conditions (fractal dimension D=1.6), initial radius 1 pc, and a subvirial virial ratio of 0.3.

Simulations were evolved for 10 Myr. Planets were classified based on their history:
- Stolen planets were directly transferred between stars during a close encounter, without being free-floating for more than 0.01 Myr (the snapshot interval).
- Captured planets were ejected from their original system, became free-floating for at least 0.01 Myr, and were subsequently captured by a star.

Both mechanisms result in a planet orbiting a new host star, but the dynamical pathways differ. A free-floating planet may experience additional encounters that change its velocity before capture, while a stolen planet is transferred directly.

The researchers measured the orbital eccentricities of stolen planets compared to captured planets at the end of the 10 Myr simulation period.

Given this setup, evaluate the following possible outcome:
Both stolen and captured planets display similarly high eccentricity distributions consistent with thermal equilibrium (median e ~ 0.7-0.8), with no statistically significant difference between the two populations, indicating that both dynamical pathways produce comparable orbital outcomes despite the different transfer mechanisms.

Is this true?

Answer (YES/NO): YES